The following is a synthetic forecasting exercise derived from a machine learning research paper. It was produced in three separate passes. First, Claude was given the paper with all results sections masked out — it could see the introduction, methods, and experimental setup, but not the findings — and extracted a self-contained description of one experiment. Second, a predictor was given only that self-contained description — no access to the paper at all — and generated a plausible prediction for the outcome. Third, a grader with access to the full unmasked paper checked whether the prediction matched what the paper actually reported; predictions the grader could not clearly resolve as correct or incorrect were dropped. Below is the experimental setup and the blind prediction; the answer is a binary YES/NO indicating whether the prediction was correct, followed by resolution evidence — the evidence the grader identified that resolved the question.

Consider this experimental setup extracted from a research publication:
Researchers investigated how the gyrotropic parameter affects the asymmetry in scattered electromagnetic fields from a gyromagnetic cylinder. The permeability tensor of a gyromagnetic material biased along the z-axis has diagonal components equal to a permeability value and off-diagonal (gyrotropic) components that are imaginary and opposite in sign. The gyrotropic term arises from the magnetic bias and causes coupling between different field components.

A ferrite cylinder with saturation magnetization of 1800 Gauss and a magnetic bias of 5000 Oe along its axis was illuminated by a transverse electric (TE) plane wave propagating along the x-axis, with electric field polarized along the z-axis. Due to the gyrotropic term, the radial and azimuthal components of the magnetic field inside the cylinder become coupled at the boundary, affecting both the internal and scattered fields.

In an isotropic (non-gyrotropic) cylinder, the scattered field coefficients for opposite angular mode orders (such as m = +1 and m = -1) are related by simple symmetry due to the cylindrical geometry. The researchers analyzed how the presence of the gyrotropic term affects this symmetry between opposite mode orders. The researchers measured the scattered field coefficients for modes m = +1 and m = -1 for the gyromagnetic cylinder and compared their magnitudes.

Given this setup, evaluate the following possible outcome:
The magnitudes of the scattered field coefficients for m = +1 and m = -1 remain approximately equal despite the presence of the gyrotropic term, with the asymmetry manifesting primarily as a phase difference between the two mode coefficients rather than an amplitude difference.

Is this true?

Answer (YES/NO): NO